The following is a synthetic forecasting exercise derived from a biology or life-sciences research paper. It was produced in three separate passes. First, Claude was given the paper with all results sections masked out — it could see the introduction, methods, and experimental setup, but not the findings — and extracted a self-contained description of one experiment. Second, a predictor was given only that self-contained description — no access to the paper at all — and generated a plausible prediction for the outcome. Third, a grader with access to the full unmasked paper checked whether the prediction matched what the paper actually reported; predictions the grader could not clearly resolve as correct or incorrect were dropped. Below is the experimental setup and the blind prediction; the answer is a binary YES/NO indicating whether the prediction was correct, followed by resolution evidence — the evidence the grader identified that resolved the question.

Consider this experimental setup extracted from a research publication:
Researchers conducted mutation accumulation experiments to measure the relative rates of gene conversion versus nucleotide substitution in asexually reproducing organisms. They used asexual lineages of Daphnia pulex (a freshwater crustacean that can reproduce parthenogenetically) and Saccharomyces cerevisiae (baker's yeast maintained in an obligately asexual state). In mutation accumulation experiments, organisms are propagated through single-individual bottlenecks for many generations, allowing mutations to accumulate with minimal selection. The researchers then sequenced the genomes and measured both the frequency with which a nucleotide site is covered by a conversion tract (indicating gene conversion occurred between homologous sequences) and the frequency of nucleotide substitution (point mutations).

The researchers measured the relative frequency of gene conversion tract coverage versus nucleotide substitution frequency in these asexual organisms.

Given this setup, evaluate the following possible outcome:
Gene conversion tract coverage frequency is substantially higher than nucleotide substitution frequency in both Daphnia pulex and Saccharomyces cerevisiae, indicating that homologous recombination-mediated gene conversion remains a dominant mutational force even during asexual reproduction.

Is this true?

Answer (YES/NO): YES